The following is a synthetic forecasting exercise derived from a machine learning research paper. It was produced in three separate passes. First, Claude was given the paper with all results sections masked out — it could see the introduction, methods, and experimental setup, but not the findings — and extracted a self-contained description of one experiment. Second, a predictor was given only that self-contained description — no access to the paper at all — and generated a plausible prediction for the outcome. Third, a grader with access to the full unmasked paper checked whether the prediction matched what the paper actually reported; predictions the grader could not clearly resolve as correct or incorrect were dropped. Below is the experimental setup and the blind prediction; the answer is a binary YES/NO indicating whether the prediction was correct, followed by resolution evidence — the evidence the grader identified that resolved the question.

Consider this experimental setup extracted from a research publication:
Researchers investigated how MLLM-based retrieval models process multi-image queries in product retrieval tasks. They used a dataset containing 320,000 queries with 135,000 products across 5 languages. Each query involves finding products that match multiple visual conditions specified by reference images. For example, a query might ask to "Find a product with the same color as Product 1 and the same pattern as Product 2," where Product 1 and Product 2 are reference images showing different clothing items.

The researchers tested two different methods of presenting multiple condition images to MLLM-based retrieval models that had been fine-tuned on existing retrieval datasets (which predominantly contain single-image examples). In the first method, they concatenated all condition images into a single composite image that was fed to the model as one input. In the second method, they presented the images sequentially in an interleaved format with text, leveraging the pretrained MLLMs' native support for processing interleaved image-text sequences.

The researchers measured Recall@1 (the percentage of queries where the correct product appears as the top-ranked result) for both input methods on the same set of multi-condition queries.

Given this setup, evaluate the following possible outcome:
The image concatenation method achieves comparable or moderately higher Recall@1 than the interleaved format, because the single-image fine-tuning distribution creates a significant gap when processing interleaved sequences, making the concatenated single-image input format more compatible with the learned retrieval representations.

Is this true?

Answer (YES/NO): NO